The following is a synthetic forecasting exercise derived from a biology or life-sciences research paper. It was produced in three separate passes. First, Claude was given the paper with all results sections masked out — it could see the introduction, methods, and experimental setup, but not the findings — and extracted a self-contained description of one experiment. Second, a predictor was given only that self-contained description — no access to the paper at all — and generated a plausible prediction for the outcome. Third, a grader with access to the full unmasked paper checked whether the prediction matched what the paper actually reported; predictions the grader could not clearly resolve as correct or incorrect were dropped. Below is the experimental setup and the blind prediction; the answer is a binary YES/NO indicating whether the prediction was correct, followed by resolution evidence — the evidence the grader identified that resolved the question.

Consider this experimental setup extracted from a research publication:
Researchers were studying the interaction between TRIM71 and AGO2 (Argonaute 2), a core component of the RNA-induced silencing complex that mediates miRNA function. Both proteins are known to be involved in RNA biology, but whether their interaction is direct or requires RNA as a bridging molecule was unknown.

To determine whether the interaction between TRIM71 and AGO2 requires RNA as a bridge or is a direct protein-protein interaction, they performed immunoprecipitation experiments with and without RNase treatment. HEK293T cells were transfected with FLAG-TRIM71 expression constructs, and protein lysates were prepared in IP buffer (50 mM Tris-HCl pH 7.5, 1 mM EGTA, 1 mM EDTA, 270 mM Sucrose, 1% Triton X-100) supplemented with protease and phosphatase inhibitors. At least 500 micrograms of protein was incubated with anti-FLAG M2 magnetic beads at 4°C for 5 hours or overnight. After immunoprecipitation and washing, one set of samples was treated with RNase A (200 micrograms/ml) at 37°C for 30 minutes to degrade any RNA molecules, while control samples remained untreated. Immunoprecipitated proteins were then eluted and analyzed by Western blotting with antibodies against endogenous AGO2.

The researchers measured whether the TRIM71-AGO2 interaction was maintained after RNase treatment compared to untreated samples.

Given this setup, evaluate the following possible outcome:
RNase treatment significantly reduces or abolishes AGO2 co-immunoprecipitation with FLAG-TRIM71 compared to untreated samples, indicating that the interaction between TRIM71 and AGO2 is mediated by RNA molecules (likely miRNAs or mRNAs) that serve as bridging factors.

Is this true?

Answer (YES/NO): YES